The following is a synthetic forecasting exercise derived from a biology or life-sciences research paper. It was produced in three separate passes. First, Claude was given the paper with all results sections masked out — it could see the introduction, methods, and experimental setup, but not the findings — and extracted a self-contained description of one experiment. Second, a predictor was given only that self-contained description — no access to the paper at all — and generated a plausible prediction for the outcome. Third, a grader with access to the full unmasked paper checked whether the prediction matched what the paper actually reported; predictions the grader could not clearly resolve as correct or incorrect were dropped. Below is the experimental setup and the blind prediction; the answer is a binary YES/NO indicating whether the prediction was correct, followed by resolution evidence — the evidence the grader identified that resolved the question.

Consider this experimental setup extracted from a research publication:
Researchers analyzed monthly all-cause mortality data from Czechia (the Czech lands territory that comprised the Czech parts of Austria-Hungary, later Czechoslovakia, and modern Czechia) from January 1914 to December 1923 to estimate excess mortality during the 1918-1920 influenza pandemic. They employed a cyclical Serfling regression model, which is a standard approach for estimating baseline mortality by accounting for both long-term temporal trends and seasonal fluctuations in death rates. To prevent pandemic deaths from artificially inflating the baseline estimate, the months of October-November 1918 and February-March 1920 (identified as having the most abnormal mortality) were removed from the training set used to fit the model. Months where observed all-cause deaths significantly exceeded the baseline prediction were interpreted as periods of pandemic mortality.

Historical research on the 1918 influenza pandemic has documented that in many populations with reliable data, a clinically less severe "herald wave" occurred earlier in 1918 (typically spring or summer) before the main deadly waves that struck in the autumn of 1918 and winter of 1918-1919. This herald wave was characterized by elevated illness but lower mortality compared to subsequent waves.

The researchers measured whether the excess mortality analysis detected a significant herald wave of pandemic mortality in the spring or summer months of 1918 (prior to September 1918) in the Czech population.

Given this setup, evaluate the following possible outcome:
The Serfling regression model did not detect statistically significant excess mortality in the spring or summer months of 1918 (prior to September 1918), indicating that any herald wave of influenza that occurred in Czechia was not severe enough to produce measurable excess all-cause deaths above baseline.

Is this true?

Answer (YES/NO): NO